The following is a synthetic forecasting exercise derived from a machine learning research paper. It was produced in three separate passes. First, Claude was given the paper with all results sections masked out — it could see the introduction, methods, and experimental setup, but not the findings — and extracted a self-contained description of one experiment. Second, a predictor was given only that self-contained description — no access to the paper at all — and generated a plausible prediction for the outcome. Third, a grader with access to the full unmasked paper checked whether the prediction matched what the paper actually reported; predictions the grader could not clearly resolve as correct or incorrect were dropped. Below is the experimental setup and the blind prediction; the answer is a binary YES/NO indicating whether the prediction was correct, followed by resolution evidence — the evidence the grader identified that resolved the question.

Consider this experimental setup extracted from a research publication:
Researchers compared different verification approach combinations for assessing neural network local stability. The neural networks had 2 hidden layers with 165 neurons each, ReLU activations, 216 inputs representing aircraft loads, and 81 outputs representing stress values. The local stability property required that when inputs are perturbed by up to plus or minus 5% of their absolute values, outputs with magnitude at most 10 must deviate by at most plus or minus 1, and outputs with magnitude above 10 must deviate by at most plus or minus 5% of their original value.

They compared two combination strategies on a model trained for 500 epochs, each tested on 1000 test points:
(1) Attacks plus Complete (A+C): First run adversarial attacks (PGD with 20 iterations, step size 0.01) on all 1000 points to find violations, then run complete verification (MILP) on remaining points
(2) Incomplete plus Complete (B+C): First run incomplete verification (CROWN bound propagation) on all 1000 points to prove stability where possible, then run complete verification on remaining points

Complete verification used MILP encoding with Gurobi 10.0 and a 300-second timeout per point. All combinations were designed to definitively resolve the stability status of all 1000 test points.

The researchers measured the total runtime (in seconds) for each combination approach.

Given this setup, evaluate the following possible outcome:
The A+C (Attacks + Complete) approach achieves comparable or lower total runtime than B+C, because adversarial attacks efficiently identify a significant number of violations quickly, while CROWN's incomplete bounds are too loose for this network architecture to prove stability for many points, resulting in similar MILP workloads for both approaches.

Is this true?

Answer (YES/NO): NO